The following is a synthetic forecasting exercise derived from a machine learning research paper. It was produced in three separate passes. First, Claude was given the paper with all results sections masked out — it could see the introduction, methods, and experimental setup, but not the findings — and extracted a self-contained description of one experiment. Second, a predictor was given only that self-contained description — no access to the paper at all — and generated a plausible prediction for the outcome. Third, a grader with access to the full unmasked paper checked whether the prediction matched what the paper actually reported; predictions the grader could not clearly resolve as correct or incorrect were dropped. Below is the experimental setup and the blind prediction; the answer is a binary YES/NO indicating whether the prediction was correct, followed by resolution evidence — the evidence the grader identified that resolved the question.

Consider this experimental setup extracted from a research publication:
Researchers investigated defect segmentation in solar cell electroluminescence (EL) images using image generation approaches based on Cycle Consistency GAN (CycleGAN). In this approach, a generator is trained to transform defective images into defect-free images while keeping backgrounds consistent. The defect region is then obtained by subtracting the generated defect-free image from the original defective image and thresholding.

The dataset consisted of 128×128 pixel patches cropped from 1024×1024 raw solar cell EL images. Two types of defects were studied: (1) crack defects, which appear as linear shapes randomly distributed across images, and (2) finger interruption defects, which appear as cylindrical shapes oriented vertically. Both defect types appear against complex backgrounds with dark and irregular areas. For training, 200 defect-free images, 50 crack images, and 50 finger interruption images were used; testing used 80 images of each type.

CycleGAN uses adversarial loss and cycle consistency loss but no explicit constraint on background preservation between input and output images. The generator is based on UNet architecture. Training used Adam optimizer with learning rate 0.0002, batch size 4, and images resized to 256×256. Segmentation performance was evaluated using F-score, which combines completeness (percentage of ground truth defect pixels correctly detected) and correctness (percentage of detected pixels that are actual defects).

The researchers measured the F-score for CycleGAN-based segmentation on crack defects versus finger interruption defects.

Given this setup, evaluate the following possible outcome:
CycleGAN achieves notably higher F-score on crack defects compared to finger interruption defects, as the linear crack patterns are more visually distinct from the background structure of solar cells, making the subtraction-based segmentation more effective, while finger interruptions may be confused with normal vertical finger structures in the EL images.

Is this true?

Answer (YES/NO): NO